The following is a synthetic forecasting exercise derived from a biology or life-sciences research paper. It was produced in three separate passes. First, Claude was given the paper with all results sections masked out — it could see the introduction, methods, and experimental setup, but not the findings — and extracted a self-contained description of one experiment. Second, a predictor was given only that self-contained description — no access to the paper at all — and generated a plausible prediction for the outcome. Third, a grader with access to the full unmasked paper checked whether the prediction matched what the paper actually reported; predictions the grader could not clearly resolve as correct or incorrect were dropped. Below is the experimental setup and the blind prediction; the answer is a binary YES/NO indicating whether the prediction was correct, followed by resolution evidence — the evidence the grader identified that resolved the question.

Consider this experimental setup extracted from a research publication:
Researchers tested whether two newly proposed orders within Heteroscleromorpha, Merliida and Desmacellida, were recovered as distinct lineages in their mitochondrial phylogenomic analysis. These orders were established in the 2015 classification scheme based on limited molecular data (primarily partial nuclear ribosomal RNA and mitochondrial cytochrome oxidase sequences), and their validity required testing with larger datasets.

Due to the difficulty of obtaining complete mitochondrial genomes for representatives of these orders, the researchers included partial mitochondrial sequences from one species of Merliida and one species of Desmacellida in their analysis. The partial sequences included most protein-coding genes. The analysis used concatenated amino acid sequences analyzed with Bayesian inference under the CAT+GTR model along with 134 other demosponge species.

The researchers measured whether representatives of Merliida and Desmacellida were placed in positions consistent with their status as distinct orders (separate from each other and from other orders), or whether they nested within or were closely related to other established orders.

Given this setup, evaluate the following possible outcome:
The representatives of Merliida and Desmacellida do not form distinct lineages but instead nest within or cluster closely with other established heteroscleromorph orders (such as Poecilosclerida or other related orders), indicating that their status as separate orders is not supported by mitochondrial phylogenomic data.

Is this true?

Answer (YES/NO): NO